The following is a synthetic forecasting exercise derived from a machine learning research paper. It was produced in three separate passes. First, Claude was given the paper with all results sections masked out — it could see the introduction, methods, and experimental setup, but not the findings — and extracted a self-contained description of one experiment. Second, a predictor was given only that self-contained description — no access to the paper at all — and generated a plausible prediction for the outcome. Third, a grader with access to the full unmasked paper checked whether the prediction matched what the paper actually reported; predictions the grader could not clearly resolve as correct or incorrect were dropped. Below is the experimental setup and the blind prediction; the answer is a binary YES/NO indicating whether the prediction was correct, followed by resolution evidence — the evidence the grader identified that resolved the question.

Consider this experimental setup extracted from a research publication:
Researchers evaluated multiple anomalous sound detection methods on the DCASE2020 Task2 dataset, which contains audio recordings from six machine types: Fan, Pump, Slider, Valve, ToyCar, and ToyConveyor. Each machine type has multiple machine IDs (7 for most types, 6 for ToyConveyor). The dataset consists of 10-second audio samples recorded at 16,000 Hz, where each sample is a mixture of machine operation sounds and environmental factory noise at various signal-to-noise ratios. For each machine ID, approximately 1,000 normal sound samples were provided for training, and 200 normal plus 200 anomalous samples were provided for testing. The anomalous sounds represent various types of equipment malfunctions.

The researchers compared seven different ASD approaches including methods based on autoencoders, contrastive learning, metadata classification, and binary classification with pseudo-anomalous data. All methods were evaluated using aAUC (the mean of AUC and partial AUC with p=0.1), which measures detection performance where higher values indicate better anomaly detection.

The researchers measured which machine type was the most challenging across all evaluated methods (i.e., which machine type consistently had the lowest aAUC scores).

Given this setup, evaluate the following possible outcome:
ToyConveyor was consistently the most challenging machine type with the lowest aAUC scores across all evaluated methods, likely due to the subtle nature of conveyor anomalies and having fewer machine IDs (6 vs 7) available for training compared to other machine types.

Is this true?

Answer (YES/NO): YES